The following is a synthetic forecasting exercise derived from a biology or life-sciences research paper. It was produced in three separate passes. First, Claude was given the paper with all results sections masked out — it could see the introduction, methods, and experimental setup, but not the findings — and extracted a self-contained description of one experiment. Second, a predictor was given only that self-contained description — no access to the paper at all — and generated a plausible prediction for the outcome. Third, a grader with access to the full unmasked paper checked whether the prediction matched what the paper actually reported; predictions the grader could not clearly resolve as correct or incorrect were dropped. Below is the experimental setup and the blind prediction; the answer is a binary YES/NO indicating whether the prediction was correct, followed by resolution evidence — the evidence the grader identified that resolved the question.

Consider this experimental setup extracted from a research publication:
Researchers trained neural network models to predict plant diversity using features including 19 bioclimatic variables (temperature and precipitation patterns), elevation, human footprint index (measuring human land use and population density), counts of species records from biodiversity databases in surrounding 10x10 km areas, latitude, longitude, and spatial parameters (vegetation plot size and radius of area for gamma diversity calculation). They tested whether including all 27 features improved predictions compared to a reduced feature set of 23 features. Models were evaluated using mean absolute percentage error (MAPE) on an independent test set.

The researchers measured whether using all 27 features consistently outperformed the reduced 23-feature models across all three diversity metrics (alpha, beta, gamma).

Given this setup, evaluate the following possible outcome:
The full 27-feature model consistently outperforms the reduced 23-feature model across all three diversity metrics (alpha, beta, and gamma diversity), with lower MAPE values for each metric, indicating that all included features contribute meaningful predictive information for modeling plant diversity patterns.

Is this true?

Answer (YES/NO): NO